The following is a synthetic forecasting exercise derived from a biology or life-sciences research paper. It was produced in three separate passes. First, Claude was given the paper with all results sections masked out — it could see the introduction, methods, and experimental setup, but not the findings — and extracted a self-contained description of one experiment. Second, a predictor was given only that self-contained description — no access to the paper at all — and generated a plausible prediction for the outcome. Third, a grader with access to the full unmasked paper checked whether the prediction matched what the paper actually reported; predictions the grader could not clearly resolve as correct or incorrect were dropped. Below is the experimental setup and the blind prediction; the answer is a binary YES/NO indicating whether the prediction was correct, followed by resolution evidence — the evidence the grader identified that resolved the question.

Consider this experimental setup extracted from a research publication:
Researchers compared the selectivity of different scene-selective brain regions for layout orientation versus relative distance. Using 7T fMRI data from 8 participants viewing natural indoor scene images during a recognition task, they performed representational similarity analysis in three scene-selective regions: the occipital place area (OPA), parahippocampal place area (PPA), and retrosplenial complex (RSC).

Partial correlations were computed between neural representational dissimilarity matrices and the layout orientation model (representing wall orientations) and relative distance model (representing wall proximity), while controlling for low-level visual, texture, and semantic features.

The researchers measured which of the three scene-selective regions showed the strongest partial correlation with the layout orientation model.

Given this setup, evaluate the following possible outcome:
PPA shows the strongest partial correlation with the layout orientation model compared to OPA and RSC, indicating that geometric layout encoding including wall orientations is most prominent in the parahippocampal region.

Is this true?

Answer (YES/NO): NO